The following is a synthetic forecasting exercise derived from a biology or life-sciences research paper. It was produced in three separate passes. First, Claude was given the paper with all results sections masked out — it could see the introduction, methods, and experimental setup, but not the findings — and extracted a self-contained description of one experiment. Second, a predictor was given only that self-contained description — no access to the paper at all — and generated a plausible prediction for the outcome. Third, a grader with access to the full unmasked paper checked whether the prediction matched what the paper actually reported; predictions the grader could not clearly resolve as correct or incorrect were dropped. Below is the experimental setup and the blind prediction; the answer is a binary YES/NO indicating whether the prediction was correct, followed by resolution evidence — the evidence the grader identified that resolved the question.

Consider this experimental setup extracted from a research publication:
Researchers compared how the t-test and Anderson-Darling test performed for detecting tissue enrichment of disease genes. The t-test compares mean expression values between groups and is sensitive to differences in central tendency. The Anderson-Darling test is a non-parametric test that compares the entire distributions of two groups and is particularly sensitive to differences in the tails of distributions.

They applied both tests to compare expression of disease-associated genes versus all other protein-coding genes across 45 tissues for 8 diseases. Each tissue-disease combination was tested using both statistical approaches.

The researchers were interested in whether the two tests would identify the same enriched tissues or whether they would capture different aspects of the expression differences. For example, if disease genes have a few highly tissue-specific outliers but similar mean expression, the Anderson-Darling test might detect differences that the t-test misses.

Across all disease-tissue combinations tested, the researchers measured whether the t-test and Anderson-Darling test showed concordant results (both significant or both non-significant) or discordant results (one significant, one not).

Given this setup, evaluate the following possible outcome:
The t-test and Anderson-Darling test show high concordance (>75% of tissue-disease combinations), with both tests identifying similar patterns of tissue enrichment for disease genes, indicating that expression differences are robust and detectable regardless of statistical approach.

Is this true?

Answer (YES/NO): NO